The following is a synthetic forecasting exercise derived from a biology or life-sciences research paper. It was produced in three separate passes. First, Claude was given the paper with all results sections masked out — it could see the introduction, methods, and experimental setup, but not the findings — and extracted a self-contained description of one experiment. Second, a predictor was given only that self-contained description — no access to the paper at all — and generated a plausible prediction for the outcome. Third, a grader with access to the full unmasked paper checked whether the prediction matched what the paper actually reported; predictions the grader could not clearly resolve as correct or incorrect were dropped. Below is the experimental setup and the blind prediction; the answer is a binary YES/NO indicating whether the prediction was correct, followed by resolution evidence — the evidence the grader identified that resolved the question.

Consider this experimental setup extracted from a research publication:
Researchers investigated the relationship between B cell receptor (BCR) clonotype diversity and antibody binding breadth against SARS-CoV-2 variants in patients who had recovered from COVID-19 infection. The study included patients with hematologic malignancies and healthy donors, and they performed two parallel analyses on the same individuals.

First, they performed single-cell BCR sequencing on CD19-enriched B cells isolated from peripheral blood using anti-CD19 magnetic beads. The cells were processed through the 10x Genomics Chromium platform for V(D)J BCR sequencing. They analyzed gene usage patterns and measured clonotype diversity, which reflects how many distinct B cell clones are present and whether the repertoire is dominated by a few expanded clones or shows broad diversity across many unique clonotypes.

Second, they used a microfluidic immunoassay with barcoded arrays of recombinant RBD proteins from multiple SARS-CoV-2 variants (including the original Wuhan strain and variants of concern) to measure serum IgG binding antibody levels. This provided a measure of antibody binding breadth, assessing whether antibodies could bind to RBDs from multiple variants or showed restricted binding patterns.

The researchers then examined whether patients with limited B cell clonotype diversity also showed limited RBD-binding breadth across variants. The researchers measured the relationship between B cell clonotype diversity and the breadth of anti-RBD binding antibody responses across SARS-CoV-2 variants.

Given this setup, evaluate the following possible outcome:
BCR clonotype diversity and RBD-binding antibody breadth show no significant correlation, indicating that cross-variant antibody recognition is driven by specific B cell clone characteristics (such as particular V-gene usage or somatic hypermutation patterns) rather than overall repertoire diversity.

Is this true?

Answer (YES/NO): NO